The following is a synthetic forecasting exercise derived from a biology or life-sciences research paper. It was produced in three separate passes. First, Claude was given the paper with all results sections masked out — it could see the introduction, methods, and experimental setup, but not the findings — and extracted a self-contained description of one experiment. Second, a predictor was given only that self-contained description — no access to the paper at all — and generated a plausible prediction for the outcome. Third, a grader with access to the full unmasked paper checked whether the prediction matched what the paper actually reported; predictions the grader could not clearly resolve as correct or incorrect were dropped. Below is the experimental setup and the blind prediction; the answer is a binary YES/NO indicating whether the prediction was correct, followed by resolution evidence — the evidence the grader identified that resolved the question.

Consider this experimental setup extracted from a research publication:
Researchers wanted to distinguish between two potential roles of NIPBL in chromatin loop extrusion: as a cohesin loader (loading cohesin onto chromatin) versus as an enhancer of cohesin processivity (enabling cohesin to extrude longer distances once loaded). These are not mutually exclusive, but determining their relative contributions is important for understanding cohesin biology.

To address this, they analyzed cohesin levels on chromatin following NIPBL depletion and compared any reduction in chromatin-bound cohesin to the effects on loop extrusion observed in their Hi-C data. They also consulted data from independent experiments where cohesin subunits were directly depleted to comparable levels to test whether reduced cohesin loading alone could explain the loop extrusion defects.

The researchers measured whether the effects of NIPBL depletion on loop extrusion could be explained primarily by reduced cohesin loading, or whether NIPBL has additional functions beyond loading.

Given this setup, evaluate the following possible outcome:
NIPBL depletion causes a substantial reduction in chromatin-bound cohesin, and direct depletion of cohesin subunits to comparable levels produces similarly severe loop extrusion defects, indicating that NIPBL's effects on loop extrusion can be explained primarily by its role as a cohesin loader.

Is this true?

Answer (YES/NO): NO